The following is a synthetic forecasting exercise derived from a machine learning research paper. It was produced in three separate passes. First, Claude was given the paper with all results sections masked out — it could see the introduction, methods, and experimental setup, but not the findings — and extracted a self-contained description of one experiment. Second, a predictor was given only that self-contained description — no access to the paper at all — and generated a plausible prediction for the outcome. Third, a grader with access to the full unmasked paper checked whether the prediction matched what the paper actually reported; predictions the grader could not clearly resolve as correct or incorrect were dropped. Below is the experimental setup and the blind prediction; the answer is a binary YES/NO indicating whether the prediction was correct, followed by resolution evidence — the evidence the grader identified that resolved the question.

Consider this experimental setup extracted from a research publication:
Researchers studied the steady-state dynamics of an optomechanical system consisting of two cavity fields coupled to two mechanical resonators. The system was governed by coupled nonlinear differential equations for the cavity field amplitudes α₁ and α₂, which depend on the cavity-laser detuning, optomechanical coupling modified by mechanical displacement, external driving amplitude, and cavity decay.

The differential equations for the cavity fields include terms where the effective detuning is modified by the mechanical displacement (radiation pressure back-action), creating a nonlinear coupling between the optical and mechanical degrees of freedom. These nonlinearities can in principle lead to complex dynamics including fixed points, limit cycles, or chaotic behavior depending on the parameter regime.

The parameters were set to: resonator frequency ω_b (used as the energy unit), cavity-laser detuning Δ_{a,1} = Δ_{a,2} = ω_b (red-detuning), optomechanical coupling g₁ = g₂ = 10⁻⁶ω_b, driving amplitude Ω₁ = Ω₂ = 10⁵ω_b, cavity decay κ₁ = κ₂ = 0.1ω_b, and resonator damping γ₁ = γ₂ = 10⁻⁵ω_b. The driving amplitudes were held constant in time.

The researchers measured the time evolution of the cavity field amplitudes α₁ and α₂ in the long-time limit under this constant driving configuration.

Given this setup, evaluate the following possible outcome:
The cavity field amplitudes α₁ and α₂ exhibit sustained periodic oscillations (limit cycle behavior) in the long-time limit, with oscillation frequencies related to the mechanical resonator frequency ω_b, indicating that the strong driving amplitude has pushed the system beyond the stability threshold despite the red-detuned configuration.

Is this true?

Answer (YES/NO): NO